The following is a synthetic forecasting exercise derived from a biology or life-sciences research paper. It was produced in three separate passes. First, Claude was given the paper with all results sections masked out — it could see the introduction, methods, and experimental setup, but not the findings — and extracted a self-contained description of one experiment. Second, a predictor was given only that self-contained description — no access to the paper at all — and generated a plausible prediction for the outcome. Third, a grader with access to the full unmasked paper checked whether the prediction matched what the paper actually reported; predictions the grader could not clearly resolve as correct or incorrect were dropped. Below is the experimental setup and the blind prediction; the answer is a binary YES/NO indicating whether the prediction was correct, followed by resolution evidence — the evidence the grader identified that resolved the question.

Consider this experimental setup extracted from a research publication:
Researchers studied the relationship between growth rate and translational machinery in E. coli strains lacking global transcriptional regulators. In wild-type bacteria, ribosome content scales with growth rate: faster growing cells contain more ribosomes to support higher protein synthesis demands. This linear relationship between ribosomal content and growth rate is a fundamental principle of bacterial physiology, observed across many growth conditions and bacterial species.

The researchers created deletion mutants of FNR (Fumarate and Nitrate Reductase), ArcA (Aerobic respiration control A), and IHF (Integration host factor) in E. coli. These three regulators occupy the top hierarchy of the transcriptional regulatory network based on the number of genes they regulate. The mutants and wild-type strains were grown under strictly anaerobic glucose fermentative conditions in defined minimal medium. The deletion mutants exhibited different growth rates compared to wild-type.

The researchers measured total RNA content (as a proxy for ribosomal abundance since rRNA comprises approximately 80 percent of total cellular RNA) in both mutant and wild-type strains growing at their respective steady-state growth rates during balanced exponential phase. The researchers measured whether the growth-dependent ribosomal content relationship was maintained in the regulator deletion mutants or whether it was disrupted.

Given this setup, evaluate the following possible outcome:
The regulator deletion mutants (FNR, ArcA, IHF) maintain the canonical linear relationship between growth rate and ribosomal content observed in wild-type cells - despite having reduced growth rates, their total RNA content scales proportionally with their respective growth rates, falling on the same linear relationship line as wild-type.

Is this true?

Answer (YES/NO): NO